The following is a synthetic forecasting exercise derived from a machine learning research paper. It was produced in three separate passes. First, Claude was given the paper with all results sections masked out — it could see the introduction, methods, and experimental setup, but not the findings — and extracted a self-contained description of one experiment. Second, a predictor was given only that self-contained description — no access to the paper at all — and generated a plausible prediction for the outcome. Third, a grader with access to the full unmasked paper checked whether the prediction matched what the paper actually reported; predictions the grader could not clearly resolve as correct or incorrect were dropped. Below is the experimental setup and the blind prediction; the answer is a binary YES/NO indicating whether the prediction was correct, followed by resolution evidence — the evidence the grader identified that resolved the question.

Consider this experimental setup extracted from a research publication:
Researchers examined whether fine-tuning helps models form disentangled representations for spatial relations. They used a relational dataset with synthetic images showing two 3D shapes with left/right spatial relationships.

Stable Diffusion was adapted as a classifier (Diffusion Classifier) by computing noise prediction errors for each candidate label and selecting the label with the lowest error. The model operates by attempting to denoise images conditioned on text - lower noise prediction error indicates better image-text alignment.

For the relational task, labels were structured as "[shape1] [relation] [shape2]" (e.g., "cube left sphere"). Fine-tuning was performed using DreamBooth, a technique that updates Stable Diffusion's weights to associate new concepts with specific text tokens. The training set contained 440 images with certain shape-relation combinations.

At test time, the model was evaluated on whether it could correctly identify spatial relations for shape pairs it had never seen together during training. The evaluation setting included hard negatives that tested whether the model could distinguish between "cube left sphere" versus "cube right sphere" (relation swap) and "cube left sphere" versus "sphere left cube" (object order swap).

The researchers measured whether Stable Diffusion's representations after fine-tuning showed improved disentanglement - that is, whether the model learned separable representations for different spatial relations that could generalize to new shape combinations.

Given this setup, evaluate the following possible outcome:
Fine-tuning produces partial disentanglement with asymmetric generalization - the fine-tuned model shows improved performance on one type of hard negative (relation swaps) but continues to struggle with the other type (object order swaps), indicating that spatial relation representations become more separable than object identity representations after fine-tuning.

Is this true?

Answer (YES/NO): NO